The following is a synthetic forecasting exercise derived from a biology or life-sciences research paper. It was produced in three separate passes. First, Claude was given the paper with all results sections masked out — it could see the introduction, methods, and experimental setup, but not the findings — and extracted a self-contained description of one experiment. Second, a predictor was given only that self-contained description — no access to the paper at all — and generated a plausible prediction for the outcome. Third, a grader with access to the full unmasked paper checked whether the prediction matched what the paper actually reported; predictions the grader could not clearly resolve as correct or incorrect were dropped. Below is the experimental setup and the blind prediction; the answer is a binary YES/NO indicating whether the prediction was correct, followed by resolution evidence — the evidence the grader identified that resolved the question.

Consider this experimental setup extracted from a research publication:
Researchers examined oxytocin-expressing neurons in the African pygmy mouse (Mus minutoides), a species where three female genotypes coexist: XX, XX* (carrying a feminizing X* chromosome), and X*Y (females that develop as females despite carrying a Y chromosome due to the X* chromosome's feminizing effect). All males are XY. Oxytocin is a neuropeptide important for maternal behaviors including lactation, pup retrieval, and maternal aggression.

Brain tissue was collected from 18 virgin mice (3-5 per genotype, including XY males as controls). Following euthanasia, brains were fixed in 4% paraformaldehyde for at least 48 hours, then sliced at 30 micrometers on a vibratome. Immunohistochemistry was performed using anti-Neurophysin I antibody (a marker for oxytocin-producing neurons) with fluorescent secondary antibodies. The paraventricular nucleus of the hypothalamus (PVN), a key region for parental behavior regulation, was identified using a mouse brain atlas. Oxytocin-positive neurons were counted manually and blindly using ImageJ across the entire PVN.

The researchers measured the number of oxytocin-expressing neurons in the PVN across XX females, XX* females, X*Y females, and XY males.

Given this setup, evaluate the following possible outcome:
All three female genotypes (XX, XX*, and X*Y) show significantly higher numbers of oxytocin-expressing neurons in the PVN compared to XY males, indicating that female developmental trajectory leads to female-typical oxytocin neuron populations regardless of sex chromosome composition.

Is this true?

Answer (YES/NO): NO